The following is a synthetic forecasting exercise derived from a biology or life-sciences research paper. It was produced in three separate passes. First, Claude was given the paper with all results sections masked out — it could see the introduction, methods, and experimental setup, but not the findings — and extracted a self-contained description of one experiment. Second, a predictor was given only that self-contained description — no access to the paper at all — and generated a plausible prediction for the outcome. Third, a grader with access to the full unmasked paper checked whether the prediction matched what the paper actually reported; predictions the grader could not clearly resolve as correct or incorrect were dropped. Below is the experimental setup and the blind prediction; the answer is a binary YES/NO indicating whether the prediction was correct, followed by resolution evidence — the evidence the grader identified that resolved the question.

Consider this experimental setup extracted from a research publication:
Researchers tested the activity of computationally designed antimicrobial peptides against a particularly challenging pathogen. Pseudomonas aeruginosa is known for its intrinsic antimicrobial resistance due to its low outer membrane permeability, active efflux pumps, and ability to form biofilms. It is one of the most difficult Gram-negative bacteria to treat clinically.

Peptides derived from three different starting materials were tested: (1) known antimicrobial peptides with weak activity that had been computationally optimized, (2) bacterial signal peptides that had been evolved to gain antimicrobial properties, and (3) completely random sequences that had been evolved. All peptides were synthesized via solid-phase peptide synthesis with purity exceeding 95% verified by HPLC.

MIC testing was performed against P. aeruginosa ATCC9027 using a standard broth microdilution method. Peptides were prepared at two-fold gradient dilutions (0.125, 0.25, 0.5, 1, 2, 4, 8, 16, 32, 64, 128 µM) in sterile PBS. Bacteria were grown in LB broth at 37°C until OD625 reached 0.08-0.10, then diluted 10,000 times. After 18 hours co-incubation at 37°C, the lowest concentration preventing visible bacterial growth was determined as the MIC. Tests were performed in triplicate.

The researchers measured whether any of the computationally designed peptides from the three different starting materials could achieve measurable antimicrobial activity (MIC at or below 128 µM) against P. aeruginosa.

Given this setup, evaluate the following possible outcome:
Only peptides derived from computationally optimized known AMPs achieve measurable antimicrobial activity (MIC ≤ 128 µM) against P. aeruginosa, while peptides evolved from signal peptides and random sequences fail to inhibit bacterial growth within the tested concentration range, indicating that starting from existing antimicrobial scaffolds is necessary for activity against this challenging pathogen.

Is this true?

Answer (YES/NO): NO